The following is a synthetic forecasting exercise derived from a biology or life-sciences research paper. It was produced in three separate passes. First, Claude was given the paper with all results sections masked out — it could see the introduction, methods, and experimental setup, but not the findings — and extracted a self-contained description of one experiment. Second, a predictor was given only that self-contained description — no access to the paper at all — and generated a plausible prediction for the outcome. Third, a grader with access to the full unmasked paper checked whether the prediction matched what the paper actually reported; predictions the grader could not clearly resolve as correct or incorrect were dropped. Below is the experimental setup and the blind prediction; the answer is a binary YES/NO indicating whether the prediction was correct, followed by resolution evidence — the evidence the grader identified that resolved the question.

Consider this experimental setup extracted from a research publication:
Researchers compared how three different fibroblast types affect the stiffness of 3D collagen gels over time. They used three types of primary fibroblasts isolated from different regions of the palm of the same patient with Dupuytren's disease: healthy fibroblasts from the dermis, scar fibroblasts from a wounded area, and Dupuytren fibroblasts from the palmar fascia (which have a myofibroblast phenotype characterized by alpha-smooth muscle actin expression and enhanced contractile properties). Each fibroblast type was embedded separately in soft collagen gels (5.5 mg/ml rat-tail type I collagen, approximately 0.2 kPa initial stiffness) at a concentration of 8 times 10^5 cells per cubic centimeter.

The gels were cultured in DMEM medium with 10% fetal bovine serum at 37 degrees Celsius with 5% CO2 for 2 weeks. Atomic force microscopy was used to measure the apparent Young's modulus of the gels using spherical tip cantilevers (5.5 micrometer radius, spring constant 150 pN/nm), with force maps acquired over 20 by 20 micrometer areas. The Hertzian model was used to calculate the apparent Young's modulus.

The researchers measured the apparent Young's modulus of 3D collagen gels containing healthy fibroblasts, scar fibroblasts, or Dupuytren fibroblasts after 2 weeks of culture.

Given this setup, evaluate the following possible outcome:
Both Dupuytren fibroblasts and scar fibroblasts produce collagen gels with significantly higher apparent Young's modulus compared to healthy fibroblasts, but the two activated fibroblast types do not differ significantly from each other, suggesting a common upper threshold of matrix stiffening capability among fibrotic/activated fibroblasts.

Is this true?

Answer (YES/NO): NO